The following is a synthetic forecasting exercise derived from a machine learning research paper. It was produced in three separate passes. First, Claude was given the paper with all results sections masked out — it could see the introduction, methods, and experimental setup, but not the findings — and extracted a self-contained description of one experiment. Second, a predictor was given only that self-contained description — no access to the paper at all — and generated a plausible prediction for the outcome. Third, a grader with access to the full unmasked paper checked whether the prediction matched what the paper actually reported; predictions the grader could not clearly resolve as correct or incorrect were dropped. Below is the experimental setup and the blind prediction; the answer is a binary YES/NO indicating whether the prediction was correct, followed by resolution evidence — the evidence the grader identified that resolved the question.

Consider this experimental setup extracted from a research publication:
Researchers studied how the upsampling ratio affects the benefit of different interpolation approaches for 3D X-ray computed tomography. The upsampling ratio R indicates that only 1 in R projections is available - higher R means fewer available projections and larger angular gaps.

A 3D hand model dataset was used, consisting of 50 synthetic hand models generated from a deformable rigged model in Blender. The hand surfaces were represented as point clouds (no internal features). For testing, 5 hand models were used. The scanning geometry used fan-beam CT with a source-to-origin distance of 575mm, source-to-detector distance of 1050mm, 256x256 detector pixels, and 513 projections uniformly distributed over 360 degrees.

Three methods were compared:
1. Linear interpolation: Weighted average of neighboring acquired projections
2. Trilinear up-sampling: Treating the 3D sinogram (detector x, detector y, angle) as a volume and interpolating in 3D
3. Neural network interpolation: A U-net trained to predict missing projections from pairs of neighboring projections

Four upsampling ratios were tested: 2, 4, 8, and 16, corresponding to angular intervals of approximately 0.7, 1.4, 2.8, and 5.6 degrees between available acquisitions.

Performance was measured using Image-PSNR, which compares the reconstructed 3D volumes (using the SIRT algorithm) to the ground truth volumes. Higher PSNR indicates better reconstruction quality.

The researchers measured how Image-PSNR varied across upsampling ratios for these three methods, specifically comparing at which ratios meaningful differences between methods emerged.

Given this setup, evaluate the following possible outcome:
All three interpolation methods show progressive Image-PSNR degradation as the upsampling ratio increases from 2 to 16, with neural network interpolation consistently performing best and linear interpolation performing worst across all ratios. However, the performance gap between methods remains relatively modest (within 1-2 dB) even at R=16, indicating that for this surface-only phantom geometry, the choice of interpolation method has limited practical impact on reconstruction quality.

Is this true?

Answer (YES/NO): NO